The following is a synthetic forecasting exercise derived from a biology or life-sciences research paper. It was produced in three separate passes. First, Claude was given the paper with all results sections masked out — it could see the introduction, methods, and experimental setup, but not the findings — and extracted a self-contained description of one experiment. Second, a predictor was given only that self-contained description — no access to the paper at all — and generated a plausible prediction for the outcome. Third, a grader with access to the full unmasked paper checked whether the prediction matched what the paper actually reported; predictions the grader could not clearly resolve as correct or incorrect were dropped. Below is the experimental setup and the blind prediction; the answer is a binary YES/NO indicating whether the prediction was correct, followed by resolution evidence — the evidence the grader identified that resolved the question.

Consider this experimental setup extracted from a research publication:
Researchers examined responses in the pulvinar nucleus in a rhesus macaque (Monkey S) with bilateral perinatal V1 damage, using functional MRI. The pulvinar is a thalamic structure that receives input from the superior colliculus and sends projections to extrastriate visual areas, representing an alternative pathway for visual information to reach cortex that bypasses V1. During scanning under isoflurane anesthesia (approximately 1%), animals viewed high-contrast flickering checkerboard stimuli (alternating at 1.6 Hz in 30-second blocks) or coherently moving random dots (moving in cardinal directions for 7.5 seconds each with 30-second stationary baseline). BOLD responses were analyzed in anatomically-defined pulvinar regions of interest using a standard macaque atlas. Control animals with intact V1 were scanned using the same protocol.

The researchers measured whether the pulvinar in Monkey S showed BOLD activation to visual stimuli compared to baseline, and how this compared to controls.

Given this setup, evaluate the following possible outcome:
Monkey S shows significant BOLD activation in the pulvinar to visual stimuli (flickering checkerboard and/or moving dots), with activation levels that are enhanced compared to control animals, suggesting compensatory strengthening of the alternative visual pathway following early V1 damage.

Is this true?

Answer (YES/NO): NO